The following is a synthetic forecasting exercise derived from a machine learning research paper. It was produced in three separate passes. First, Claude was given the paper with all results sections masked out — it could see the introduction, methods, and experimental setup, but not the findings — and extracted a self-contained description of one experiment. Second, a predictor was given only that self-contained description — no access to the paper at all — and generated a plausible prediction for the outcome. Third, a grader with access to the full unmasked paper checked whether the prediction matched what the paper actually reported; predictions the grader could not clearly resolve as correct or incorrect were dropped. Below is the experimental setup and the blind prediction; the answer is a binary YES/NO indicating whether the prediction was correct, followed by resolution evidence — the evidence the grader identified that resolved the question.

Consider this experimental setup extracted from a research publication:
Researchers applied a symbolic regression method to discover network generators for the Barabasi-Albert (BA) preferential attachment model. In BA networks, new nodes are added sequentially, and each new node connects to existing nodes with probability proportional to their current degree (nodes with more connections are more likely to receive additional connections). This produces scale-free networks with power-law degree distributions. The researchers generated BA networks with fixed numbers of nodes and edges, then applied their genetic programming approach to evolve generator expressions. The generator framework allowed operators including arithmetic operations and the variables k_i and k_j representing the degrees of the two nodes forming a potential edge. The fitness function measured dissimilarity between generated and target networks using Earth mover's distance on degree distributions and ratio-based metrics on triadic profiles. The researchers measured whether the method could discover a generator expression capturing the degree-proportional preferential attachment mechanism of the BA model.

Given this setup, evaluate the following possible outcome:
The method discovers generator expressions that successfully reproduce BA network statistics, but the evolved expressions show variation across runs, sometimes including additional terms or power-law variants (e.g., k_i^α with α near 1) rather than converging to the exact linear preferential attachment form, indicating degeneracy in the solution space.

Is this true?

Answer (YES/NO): NO